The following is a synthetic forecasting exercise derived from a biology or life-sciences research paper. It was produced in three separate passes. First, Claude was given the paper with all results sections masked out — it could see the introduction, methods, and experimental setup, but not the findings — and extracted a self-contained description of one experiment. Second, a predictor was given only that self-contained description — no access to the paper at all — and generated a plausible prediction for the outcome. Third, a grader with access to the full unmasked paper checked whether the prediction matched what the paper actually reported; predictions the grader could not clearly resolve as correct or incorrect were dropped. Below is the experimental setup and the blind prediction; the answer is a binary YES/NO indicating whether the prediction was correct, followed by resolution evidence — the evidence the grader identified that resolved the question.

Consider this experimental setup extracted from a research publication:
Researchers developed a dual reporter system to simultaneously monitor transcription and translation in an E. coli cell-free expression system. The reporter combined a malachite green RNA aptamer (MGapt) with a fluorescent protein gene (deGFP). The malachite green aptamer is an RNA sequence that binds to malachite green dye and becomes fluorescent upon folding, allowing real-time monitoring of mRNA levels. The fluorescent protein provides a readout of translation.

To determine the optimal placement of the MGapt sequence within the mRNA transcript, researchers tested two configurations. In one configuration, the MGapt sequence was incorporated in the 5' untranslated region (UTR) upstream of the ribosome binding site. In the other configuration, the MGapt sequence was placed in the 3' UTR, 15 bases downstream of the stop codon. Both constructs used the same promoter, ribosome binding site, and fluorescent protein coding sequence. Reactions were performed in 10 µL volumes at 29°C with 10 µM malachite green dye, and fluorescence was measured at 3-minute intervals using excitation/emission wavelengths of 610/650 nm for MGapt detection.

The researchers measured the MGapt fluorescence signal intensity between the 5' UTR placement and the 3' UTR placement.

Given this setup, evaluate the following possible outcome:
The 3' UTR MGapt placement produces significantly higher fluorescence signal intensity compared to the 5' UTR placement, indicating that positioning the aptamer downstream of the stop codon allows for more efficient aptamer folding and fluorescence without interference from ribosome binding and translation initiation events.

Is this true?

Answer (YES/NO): NO